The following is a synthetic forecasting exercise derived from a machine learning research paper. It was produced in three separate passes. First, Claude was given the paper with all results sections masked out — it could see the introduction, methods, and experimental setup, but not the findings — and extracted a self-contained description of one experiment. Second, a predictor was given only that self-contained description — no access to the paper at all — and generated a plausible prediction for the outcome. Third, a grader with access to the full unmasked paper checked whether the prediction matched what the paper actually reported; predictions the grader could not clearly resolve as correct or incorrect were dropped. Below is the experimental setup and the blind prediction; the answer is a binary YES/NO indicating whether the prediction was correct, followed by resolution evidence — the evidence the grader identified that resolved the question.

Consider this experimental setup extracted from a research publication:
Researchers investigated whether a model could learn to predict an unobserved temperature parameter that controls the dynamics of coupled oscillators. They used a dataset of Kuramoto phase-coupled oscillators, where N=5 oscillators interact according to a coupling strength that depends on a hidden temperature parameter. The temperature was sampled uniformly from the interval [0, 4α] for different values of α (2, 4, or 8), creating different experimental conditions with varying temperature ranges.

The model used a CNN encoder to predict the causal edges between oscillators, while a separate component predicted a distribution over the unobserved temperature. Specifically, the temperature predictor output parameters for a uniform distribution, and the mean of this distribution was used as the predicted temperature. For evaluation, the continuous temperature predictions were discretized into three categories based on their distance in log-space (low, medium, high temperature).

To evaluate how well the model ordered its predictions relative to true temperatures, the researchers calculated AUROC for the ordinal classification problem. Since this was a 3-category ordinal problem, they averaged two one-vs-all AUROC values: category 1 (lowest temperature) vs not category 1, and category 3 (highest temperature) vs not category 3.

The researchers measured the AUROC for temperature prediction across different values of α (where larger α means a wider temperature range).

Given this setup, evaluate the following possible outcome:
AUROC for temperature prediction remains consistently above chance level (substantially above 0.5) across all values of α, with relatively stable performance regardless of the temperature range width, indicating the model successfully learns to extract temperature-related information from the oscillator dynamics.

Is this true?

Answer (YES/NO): NO